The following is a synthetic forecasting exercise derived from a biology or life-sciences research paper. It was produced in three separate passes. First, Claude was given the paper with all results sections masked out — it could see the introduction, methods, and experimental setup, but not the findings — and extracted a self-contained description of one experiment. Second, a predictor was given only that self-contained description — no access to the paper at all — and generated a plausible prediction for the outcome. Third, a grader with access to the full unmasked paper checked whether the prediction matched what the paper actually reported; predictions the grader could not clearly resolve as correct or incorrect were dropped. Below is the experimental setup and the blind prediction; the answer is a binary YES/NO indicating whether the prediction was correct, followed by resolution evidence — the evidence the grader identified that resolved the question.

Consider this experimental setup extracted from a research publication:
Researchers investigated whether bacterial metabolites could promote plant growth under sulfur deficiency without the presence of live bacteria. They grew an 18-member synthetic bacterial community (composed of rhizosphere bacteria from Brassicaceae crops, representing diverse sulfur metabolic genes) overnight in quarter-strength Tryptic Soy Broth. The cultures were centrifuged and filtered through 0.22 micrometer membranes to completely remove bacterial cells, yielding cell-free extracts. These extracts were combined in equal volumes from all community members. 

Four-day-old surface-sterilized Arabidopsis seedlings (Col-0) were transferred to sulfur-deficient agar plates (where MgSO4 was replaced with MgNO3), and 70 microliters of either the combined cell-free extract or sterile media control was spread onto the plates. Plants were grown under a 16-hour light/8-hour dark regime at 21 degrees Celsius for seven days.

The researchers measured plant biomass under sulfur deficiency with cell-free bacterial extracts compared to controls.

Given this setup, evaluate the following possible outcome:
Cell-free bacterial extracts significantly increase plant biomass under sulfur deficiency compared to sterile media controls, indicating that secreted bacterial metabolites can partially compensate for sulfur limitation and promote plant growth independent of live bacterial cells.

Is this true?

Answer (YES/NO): YES